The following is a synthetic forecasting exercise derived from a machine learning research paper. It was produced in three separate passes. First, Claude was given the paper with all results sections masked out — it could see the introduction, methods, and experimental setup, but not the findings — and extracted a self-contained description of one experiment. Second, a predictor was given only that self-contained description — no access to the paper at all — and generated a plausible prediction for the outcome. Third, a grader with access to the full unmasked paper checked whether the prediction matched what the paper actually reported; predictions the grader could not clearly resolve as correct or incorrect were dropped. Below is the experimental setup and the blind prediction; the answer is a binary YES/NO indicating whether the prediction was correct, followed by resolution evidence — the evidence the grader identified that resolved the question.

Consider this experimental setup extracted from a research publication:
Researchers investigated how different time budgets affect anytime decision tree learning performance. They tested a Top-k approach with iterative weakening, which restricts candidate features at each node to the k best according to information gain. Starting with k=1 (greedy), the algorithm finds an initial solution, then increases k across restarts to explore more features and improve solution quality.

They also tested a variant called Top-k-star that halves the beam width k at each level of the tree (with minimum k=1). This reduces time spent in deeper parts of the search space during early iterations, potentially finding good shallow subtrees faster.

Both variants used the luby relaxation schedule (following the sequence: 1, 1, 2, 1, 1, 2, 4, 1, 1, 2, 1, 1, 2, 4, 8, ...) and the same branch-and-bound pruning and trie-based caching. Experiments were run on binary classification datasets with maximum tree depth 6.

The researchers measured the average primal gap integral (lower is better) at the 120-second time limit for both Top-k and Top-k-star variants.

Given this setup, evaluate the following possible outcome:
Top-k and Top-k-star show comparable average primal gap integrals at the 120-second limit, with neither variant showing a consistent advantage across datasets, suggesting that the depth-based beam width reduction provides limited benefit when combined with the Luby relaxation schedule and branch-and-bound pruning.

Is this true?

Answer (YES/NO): NO